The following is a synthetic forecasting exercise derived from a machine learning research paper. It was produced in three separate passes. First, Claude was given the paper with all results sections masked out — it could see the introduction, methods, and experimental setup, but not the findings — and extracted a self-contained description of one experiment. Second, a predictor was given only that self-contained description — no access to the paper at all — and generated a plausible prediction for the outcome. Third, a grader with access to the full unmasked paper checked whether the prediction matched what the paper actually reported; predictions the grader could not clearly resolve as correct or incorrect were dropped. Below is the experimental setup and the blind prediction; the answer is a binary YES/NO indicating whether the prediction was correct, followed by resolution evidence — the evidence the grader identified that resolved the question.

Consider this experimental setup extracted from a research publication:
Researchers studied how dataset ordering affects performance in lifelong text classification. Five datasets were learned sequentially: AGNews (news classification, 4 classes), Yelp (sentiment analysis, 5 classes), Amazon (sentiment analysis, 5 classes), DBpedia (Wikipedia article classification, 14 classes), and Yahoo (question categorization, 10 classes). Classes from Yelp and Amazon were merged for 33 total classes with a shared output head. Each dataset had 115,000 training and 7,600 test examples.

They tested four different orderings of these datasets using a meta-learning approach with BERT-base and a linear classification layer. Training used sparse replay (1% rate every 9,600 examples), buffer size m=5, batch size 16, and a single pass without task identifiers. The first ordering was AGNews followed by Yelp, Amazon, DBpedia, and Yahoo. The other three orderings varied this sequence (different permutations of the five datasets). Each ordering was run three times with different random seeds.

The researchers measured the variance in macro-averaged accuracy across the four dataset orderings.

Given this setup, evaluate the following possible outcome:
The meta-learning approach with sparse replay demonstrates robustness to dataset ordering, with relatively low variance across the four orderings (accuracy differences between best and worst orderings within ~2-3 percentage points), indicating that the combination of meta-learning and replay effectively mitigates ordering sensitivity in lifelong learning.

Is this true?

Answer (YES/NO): YES